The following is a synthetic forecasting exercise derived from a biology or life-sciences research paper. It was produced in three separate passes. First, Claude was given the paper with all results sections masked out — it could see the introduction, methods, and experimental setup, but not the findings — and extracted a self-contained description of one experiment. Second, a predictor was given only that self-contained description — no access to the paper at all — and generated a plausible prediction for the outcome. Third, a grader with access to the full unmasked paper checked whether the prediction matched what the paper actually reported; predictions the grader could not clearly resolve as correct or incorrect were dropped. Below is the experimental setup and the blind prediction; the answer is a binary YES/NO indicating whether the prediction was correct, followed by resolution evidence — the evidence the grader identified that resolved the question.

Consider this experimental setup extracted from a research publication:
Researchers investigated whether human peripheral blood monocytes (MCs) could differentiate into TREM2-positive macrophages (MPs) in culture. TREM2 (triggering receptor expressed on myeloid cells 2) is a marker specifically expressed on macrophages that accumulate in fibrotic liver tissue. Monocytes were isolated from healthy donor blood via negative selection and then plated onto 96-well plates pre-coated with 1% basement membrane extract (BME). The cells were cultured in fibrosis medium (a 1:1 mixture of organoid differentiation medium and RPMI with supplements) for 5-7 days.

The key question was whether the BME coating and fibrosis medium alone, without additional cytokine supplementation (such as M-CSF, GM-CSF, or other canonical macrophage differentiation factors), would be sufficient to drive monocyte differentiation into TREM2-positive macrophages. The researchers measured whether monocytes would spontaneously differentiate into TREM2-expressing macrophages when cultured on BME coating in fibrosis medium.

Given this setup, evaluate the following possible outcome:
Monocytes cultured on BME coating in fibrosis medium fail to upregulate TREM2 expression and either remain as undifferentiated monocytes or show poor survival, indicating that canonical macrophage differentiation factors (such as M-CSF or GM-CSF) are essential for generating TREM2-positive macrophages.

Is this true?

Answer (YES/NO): NO